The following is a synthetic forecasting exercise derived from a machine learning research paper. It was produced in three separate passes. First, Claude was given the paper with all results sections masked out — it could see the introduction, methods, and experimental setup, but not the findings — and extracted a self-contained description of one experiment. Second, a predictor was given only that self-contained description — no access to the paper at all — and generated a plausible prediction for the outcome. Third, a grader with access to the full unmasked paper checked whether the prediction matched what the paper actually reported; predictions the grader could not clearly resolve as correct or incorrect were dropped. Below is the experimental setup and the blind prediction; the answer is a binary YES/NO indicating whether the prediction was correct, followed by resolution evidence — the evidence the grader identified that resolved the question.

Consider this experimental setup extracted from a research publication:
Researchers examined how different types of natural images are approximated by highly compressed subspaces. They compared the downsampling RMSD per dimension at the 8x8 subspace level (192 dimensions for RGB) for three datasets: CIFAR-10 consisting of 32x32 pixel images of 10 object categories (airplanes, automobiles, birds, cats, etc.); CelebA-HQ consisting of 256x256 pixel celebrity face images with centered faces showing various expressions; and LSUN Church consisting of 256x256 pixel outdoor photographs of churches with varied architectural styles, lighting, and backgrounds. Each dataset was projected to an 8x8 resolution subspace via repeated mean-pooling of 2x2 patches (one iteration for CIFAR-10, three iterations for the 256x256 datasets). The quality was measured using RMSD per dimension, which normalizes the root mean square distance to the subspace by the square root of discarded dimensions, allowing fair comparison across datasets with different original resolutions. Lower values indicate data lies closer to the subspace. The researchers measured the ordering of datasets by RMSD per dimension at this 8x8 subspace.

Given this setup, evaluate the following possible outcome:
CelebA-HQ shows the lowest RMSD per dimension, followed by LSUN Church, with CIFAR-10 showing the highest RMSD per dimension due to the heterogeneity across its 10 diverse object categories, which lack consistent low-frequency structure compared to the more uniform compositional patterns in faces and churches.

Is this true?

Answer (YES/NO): NO